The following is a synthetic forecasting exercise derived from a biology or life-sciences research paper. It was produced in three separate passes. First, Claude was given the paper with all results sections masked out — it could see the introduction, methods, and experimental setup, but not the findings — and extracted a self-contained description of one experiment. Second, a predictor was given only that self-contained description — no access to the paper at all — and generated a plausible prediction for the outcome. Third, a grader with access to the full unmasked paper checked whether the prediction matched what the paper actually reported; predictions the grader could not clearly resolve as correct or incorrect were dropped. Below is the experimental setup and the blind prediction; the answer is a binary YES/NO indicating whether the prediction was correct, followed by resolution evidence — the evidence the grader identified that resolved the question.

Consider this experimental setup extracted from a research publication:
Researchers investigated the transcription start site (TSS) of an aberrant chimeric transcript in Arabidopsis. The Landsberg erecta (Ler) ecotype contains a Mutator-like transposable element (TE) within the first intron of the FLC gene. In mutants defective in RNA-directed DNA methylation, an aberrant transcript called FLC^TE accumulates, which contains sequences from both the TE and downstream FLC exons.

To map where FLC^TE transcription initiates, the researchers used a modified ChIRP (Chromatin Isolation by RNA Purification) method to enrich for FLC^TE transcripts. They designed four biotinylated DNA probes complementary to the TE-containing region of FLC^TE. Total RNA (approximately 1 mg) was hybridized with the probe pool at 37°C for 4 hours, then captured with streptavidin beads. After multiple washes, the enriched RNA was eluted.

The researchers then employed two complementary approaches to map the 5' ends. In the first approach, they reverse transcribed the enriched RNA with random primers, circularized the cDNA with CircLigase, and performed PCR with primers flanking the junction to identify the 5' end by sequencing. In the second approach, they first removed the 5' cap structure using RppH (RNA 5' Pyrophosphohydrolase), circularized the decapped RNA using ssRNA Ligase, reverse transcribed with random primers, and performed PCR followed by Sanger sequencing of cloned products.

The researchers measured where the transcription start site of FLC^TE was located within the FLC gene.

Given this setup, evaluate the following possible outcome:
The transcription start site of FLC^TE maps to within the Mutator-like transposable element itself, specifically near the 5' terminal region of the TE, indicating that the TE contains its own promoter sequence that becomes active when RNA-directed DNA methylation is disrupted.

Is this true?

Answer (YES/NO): YES